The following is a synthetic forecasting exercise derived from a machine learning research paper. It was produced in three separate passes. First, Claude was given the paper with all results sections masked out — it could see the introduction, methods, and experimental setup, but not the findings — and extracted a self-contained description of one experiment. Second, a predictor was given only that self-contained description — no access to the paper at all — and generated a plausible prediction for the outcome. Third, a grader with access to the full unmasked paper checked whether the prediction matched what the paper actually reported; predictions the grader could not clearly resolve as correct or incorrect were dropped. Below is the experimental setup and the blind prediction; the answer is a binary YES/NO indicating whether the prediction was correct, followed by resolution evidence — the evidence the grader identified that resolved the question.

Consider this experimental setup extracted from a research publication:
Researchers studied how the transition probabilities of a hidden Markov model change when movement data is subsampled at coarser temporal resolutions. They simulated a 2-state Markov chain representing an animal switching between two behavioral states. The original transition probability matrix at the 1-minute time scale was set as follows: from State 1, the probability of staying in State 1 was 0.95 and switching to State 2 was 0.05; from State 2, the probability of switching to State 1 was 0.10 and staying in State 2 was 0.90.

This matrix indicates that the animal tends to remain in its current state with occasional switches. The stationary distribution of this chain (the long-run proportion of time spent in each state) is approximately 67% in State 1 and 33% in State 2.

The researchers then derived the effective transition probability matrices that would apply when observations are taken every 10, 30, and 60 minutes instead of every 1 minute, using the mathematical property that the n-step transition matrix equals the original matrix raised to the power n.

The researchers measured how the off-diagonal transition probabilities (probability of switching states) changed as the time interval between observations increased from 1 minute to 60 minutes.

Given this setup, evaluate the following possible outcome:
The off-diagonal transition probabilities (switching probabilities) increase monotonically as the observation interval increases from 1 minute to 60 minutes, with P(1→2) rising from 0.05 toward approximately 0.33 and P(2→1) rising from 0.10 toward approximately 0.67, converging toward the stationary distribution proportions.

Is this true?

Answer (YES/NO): YES